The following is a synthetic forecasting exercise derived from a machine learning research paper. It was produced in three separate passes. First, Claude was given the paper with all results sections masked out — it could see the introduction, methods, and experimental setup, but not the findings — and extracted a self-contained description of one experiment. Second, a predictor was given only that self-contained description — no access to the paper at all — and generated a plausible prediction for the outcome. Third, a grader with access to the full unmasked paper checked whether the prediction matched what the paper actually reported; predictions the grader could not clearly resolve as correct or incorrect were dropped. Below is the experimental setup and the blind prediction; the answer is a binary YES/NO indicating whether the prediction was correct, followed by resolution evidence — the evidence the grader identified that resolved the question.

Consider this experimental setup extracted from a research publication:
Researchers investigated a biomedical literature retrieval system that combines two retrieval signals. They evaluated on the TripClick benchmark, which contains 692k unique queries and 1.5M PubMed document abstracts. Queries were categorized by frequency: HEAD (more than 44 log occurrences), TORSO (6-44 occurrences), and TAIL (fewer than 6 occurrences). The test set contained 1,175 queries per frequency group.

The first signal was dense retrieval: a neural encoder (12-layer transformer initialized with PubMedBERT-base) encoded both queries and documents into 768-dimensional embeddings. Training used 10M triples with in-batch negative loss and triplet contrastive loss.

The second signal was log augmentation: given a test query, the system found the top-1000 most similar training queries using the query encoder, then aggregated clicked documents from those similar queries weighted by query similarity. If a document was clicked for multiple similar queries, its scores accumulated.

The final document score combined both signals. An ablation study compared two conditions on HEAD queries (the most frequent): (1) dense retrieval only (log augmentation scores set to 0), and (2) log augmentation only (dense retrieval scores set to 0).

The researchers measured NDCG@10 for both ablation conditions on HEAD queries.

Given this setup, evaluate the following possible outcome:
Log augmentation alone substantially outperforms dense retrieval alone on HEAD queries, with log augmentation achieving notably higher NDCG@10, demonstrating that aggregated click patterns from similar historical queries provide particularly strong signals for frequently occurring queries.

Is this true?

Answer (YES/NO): YES